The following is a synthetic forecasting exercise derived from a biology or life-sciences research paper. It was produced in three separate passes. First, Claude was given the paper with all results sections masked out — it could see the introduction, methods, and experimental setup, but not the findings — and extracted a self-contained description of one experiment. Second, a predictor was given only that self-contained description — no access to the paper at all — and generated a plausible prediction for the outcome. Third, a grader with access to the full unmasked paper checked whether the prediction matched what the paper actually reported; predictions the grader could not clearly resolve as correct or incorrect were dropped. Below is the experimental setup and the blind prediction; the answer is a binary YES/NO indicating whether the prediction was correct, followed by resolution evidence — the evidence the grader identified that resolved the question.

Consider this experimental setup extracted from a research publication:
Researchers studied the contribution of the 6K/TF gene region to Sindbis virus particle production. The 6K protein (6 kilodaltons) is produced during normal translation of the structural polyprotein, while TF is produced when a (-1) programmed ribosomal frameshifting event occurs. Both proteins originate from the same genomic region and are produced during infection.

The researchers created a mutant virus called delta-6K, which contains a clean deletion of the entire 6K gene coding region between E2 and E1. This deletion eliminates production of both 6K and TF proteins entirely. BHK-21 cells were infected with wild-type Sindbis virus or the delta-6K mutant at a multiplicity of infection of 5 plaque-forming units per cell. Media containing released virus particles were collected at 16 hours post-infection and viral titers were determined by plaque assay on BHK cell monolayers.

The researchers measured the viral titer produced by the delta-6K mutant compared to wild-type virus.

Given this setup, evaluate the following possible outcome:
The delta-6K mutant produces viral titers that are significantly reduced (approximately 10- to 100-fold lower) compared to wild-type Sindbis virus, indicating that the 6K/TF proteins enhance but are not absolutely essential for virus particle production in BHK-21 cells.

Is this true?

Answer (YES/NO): YES